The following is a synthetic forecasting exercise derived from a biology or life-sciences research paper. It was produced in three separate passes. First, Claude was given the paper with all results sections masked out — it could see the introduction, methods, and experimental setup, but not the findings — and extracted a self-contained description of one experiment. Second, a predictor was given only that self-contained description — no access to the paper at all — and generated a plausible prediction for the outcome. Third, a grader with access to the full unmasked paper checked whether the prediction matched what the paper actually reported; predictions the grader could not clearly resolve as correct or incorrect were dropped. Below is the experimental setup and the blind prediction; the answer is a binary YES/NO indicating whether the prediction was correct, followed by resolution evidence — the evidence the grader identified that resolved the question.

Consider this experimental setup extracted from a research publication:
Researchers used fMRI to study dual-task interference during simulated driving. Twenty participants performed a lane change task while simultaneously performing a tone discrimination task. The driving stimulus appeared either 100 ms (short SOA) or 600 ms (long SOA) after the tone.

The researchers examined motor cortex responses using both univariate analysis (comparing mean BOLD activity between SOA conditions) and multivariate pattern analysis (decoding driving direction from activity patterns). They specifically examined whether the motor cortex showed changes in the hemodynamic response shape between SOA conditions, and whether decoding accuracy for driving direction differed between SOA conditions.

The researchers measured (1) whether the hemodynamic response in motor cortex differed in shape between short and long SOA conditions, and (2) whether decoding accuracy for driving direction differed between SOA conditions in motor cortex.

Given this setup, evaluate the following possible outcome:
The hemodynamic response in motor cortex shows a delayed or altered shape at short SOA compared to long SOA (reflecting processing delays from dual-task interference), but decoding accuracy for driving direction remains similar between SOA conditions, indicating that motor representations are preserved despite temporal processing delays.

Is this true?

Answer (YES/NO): YES